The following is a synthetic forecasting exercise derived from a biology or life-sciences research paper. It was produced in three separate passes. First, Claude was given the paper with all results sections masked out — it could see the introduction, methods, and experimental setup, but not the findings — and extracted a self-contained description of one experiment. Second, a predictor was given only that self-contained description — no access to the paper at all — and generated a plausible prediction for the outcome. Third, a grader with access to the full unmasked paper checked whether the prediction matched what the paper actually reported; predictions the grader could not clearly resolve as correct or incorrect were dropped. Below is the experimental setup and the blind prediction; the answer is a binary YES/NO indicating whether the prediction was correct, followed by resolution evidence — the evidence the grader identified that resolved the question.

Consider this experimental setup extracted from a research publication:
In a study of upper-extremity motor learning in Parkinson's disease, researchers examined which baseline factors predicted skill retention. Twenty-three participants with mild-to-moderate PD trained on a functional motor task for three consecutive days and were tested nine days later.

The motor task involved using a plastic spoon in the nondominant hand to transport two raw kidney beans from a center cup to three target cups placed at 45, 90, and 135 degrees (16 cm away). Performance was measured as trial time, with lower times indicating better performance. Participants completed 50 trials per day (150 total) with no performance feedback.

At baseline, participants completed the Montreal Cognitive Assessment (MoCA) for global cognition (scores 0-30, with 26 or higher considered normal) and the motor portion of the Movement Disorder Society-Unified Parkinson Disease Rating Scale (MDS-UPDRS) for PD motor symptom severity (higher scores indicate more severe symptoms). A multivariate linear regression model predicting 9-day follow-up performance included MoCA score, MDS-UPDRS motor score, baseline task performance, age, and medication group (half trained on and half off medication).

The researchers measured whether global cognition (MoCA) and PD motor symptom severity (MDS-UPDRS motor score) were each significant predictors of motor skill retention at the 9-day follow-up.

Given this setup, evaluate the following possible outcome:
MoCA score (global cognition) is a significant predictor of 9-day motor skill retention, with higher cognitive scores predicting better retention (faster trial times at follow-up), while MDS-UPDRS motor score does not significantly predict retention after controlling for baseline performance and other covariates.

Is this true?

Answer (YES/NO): YES